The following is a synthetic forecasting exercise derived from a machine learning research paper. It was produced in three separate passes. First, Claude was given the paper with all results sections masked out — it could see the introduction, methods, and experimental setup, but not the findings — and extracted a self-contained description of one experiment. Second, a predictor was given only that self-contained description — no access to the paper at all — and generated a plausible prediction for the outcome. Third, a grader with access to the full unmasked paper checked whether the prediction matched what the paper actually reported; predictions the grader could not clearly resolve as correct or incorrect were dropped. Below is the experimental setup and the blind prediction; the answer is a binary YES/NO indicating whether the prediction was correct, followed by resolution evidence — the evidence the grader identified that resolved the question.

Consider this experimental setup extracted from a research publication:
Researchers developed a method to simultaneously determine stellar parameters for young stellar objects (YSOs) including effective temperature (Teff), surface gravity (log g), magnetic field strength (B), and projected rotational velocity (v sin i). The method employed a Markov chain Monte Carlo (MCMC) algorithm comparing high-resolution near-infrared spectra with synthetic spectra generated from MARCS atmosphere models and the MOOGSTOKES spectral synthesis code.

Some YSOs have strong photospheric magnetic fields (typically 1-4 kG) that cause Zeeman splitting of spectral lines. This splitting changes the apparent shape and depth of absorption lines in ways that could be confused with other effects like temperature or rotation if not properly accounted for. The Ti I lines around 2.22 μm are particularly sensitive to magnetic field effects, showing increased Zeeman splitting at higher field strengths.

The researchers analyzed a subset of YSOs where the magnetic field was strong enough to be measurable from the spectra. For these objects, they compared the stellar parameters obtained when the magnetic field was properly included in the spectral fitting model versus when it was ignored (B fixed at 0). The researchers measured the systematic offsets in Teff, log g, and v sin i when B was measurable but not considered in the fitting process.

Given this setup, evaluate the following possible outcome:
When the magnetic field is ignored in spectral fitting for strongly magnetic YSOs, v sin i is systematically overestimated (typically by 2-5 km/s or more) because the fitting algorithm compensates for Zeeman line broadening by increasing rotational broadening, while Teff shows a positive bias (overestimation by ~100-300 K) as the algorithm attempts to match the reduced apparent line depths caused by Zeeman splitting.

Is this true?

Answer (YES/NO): NO